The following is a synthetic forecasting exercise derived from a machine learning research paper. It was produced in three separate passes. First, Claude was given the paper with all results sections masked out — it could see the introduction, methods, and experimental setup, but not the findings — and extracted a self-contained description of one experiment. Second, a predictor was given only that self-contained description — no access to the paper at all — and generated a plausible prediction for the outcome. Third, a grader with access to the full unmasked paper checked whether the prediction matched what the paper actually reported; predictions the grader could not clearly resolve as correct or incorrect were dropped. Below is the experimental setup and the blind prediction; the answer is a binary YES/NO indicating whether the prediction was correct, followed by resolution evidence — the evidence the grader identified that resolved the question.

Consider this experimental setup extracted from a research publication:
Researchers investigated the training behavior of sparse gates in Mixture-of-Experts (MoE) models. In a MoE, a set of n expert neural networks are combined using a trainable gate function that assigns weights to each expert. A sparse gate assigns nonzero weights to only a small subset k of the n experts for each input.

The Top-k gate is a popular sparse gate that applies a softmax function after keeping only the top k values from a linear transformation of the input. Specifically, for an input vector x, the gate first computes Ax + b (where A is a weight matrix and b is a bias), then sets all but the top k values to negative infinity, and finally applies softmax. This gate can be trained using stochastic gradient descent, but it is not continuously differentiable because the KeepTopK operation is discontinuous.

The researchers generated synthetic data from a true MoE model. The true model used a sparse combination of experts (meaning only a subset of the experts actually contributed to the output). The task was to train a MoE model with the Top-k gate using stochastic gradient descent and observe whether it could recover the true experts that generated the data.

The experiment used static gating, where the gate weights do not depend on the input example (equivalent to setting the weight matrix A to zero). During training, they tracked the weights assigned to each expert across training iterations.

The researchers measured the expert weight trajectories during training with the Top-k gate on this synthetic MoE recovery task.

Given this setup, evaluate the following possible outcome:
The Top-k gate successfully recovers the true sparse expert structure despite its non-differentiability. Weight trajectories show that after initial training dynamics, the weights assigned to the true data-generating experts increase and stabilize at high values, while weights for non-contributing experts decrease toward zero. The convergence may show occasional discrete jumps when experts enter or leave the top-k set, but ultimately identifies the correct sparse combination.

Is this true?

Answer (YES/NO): NO